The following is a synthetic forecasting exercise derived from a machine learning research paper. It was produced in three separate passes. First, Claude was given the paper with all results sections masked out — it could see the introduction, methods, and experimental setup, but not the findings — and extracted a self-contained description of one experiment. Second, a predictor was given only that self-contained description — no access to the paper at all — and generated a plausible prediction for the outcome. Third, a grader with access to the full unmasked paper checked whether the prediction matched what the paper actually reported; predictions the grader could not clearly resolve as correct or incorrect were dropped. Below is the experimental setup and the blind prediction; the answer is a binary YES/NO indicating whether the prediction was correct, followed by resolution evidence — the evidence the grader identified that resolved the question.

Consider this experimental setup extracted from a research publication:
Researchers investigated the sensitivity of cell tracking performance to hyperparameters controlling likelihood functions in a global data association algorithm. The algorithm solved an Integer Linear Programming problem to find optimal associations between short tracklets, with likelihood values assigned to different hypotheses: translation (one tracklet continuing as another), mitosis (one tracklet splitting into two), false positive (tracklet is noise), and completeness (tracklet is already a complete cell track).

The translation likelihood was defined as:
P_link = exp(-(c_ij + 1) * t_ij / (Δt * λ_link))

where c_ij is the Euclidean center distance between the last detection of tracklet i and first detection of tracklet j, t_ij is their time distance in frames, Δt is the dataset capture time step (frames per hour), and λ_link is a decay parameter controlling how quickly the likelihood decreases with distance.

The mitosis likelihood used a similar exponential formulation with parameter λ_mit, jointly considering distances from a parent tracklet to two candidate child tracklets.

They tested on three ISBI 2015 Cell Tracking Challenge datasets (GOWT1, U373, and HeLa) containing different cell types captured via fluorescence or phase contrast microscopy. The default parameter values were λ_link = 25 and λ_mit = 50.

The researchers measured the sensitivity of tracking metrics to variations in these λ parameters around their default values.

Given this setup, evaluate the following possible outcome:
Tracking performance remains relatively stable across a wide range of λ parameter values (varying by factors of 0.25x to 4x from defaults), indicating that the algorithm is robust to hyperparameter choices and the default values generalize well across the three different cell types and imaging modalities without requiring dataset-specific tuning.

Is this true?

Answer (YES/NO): YES